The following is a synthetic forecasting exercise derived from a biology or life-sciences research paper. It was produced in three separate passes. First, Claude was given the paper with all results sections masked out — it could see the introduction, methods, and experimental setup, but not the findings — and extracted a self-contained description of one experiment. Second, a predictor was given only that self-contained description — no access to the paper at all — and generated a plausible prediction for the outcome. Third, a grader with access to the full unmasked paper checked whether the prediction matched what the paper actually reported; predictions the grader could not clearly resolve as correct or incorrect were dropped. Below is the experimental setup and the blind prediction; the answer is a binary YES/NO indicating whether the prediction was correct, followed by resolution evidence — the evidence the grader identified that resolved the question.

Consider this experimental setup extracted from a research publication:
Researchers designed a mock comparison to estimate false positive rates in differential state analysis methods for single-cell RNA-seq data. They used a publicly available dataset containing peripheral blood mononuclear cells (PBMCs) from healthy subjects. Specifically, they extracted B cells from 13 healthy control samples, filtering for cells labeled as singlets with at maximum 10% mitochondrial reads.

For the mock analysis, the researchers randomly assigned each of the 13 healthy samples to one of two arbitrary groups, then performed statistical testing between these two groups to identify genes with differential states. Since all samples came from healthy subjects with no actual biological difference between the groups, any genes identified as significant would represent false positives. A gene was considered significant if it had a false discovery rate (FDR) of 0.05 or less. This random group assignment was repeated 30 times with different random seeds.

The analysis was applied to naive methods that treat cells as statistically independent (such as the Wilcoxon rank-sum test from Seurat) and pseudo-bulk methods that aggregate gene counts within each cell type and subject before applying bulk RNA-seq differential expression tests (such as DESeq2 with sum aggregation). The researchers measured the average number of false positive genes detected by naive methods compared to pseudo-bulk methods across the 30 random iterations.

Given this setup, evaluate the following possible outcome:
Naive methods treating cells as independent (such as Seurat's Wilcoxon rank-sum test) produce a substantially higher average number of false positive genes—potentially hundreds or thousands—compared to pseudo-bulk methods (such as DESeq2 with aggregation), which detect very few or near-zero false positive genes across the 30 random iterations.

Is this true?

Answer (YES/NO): YES